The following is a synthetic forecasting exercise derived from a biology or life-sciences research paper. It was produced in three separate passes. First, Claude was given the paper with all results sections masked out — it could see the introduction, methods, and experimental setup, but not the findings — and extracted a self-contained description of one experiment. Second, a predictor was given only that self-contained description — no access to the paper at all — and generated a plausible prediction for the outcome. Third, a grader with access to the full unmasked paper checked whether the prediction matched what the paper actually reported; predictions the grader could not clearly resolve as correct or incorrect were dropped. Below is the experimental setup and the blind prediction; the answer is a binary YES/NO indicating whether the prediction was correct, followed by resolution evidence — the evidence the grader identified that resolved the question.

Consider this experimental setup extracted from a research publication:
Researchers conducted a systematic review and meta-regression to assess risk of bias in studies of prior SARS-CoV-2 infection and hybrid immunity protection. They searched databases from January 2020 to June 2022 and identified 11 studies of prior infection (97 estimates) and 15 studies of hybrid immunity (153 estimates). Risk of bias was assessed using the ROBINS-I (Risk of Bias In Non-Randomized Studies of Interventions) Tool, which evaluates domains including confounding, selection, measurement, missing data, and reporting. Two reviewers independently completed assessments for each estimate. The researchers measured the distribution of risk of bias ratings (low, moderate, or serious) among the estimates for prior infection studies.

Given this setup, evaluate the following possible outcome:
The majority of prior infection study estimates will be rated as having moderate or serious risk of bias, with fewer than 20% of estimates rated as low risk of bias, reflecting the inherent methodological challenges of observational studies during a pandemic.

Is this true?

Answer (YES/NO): YES